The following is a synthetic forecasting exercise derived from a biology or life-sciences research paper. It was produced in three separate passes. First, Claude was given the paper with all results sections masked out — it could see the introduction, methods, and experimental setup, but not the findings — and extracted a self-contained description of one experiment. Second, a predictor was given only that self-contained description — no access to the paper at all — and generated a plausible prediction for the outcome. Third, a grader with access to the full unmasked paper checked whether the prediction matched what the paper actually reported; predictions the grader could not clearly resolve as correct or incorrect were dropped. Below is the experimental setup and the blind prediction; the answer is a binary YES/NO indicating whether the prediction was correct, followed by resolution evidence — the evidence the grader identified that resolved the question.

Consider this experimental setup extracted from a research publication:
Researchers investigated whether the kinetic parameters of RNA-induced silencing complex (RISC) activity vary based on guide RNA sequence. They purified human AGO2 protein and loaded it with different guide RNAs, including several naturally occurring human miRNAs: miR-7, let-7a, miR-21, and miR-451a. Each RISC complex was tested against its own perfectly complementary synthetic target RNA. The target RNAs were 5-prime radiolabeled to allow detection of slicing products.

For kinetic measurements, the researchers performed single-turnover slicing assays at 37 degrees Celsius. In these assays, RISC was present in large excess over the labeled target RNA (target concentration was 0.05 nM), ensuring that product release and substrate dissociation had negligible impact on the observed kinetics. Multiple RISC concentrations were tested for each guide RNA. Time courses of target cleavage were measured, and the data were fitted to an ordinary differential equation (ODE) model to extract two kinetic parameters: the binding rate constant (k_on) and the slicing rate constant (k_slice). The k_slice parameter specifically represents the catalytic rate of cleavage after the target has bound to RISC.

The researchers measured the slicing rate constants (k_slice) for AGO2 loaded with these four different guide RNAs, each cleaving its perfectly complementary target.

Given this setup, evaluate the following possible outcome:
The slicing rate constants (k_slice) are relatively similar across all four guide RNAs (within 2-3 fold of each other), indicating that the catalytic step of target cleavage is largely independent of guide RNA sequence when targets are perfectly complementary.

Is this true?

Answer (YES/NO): NO